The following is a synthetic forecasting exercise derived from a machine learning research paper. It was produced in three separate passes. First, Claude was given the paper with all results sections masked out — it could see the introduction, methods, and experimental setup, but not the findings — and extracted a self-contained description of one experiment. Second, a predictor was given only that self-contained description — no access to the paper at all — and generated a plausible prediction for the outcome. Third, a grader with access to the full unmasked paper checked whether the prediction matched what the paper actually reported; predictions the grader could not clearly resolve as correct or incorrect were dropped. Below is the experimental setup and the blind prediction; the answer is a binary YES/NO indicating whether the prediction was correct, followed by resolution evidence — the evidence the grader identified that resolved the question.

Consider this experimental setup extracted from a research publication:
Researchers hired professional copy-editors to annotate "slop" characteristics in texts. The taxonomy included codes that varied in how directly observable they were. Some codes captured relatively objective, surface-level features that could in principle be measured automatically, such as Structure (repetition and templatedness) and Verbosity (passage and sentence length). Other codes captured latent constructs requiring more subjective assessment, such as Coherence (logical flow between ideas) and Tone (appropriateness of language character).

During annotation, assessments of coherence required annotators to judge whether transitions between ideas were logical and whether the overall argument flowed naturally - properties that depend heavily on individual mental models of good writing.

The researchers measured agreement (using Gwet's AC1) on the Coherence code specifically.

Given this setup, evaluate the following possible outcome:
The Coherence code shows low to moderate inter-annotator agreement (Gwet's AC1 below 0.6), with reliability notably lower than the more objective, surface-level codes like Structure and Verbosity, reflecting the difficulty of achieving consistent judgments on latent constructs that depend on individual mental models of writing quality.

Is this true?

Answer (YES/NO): YES